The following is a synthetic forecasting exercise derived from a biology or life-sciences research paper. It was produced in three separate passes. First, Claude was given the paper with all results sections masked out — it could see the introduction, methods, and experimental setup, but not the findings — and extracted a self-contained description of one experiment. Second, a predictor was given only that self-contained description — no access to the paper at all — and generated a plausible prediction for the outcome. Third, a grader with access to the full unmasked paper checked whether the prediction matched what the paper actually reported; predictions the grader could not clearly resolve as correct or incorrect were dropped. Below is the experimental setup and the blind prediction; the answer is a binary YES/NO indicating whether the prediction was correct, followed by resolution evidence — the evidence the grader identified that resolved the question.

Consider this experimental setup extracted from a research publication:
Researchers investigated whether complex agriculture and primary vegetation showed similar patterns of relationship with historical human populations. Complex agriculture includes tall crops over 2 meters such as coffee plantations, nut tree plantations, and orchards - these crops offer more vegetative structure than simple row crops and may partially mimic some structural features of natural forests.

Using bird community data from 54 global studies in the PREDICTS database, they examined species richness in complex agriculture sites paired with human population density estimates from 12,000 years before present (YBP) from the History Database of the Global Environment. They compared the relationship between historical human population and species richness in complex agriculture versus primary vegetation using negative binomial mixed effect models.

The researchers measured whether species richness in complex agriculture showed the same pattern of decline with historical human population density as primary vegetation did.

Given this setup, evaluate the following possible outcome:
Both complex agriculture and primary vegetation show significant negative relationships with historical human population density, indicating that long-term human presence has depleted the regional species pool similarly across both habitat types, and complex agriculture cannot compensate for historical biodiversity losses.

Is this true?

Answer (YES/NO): YES